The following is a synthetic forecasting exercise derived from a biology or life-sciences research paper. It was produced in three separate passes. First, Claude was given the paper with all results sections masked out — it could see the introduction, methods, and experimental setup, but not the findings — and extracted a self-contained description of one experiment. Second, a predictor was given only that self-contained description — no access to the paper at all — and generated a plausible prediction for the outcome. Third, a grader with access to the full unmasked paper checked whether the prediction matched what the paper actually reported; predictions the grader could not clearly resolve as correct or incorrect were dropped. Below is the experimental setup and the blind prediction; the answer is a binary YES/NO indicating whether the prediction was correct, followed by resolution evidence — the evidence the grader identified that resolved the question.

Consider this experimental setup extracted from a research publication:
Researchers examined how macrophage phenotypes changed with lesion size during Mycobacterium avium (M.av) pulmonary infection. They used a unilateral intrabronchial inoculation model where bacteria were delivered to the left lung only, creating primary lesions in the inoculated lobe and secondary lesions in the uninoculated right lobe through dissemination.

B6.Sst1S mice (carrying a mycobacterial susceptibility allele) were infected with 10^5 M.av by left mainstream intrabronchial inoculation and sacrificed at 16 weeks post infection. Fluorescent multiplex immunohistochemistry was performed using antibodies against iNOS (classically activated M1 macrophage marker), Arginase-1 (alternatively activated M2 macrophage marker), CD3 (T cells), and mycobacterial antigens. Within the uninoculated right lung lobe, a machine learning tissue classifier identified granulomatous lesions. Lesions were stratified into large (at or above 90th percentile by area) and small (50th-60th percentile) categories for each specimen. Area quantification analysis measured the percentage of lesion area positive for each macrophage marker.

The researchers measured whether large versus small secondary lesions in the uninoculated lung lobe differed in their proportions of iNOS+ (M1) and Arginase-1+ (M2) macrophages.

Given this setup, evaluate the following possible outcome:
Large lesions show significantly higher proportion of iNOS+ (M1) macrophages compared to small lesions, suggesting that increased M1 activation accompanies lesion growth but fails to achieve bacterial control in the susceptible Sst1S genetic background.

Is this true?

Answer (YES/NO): NO